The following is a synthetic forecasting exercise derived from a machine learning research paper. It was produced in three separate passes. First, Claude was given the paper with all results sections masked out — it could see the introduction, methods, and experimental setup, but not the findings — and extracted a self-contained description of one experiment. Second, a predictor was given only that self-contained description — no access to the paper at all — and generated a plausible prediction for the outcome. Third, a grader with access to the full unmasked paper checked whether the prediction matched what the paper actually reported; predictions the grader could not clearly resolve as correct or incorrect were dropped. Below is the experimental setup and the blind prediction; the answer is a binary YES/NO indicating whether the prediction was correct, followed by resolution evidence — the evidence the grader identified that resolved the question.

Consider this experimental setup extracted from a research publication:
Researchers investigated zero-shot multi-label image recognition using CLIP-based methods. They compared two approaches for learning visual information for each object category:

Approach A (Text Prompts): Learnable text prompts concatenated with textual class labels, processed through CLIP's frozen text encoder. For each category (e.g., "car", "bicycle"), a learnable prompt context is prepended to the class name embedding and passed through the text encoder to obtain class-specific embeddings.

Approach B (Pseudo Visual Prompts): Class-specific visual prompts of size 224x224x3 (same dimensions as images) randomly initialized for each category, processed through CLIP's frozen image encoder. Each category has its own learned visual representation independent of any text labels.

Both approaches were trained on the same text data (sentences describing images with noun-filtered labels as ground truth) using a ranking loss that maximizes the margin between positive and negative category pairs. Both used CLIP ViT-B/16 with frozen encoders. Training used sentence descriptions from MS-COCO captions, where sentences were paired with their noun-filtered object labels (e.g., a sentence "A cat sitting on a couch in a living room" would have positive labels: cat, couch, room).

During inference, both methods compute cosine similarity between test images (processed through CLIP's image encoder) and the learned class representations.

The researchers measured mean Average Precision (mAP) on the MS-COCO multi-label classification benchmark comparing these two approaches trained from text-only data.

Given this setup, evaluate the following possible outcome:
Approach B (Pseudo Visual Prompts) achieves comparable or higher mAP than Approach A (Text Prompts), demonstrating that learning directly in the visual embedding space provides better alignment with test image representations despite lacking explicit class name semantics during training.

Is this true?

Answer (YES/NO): YES